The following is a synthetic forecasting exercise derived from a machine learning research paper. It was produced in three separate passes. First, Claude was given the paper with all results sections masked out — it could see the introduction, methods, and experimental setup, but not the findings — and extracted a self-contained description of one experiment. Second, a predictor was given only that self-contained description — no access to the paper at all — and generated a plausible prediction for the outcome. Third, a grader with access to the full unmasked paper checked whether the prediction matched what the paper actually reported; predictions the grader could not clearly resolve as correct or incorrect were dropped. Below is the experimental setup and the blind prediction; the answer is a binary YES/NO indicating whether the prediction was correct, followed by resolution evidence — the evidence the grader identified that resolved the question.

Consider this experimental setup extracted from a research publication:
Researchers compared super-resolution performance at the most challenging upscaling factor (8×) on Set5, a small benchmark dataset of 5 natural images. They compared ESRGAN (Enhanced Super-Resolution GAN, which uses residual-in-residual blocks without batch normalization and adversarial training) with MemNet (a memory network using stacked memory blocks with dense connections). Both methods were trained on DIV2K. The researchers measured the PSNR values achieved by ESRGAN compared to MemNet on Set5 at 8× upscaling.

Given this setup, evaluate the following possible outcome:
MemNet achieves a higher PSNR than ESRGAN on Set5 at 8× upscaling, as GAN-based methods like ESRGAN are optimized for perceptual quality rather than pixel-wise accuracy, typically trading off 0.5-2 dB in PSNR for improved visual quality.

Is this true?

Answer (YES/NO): NO